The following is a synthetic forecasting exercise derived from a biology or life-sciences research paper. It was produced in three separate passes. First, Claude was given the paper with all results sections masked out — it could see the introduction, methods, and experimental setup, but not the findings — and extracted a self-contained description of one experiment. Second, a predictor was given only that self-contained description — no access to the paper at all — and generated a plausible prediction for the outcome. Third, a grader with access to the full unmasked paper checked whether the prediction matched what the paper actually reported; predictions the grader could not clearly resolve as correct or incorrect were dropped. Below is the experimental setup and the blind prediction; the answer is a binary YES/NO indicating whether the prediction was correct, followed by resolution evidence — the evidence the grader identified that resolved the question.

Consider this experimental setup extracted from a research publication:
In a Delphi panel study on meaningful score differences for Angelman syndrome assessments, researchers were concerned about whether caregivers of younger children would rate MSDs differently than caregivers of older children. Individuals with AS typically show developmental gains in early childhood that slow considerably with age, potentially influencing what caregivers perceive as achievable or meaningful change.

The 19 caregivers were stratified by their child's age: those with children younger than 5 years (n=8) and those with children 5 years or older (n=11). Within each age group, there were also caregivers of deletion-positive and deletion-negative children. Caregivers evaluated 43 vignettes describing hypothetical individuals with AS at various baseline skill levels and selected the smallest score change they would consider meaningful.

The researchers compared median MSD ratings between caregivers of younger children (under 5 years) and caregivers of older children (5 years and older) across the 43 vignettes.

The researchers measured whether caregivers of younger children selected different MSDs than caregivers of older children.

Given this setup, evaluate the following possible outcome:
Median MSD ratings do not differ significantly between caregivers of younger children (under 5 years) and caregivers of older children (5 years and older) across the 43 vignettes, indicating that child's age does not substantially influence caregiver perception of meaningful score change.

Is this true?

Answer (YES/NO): YES